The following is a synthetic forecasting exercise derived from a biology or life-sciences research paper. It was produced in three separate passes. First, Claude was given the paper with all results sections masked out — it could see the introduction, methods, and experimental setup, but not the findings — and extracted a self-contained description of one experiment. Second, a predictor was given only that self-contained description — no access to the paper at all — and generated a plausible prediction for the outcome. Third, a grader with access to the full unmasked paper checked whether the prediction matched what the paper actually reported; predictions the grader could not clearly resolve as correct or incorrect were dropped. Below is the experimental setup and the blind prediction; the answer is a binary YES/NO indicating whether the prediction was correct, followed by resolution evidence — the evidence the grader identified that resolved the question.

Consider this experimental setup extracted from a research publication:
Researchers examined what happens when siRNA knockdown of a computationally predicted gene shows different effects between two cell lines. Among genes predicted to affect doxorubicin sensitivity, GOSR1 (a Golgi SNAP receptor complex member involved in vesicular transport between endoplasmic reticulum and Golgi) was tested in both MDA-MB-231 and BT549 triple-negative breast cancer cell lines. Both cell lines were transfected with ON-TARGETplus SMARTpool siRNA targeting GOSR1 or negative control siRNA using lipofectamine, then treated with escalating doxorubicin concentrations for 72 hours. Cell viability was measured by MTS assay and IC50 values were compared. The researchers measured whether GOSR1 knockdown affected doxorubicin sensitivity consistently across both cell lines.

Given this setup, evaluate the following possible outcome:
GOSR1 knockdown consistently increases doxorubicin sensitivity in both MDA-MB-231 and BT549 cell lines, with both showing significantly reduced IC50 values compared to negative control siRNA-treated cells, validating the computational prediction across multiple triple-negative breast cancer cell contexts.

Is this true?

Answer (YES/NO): NO